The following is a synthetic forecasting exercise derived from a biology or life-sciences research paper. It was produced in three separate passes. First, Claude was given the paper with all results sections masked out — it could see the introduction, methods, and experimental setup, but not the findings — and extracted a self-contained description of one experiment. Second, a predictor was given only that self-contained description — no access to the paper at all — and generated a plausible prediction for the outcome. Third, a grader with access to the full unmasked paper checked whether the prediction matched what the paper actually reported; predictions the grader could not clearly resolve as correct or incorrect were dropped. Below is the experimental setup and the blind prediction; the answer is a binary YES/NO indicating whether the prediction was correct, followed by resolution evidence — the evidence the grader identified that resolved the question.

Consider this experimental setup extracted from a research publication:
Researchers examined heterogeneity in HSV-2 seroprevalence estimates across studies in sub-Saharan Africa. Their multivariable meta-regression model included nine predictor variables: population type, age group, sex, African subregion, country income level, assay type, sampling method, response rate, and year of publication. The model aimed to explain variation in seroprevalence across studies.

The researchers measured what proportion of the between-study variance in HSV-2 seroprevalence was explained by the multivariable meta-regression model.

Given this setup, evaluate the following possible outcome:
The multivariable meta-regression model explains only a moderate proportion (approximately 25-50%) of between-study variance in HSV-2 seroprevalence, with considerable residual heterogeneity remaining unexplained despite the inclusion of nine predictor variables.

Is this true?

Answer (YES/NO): NO